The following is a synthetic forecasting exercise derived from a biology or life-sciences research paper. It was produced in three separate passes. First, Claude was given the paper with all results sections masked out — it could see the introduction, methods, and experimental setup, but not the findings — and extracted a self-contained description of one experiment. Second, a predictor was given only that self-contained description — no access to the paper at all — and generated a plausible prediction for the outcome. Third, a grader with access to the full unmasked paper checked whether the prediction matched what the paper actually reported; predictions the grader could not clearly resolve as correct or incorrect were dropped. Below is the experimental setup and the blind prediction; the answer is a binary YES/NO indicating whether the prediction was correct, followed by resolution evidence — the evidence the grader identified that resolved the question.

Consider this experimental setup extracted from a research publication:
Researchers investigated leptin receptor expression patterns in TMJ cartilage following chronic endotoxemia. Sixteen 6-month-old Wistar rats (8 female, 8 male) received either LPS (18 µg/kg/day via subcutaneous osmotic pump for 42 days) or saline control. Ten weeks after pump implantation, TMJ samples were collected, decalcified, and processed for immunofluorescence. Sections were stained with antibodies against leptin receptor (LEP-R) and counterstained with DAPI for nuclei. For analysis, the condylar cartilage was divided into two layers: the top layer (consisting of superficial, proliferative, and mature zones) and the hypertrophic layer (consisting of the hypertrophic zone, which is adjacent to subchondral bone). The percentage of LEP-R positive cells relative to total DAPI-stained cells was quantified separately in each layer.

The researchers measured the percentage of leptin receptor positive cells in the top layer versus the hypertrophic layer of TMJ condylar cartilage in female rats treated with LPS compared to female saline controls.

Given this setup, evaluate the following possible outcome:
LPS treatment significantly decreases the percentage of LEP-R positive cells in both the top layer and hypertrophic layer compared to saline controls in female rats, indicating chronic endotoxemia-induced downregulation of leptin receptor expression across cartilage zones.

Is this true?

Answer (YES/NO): NO